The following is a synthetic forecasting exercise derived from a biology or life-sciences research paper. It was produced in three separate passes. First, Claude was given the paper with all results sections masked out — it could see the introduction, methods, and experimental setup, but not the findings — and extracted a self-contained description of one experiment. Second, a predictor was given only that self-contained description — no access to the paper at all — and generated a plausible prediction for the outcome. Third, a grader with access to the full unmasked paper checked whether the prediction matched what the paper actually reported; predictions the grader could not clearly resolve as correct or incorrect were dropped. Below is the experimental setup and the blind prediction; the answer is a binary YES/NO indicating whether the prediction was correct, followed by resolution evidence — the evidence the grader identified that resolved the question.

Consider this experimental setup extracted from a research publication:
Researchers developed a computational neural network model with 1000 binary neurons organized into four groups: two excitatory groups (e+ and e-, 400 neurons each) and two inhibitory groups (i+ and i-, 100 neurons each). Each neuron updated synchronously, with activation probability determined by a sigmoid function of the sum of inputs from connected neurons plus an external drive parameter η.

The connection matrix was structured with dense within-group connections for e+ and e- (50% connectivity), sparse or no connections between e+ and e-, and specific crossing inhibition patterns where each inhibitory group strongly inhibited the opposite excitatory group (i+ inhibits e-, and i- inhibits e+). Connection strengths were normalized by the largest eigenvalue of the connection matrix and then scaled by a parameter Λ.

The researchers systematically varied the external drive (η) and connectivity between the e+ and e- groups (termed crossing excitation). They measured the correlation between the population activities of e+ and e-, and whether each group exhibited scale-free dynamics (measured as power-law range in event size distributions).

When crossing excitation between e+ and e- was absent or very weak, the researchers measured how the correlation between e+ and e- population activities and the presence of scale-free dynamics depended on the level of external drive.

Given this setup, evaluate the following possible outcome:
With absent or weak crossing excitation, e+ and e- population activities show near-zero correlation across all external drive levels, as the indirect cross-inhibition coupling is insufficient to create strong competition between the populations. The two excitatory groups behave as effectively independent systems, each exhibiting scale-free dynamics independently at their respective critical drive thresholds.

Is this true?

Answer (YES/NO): NO